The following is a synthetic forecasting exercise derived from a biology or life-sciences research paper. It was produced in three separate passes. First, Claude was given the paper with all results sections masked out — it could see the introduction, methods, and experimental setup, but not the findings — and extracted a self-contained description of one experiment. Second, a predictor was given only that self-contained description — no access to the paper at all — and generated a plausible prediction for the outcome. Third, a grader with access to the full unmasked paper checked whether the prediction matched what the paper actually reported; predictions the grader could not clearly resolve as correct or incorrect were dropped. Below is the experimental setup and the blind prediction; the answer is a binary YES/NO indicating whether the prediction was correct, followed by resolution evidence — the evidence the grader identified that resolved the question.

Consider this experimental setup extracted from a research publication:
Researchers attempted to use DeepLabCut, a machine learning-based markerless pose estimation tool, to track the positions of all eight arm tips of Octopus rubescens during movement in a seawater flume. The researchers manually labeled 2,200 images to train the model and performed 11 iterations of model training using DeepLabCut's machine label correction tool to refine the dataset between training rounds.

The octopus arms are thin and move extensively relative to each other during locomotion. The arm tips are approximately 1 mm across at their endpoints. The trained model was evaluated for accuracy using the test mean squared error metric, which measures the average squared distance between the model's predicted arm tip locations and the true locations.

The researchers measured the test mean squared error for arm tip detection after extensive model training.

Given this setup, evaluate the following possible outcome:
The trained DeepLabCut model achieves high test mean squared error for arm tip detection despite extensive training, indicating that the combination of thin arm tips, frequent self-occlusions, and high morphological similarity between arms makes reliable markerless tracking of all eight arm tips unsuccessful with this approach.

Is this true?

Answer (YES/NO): YES